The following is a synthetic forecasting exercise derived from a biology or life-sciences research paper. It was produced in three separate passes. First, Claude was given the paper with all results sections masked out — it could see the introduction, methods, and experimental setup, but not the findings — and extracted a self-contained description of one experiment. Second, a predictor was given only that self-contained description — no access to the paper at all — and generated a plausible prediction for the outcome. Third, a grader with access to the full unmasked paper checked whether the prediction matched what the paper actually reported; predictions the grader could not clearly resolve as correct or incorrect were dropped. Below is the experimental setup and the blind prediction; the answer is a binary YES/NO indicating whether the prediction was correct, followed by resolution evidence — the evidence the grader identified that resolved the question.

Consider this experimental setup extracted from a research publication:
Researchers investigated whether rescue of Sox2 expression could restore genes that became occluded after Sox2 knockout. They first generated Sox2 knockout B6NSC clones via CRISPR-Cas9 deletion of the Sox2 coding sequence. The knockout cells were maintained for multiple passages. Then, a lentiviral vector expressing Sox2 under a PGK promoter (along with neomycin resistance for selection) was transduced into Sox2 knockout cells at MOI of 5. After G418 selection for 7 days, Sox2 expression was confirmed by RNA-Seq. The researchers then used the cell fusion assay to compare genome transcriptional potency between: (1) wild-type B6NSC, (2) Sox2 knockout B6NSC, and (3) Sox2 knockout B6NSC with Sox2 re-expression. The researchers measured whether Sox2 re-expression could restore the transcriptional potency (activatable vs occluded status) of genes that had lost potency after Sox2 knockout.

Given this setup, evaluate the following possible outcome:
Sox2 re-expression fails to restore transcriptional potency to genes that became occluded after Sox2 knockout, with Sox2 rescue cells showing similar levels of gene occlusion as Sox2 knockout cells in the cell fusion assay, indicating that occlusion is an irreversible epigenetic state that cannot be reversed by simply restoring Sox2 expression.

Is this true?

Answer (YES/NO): YES